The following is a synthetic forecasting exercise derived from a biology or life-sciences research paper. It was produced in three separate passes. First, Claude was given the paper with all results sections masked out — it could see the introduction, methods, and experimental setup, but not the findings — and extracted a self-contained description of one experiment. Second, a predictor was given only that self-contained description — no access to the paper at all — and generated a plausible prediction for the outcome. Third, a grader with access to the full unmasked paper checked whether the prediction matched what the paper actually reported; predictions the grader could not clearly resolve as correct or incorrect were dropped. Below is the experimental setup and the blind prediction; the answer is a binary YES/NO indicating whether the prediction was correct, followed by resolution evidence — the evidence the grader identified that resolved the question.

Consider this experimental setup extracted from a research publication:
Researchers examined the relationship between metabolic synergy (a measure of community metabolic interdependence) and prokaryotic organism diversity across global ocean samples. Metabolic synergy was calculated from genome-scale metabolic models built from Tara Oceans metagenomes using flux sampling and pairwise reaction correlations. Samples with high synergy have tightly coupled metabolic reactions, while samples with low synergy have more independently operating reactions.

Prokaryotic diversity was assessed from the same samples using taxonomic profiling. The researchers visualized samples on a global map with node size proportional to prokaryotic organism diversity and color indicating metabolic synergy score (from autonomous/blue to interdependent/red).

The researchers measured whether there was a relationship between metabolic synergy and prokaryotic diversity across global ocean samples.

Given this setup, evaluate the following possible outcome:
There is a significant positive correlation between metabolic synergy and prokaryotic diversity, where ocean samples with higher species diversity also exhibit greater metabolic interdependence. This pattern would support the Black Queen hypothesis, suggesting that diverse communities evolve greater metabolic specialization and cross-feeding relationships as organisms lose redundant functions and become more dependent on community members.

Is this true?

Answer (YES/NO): NO